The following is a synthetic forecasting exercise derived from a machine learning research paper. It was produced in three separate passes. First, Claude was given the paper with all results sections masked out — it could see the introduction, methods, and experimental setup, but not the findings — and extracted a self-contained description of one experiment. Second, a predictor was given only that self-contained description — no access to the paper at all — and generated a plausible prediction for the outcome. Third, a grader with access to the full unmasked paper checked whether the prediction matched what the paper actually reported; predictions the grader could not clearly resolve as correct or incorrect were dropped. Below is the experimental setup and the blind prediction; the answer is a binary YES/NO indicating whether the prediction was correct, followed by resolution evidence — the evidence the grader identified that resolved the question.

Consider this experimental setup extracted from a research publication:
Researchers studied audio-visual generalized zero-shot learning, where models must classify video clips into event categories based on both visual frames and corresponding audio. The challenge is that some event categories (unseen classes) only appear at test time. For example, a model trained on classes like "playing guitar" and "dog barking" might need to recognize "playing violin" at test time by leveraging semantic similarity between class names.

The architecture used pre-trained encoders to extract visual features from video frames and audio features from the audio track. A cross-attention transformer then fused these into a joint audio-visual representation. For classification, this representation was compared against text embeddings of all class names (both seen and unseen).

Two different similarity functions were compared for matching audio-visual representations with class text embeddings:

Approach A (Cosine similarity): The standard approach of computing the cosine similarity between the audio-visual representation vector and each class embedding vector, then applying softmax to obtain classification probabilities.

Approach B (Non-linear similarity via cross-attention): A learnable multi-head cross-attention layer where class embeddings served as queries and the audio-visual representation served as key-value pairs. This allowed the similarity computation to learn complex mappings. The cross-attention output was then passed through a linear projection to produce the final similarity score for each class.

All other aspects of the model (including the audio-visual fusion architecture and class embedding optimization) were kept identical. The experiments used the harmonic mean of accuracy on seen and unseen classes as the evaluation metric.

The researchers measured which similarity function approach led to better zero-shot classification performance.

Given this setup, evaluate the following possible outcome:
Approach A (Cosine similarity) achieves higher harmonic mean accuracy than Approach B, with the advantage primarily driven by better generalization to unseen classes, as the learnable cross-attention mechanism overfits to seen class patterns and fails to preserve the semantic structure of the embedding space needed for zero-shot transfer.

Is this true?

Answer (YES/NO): NO